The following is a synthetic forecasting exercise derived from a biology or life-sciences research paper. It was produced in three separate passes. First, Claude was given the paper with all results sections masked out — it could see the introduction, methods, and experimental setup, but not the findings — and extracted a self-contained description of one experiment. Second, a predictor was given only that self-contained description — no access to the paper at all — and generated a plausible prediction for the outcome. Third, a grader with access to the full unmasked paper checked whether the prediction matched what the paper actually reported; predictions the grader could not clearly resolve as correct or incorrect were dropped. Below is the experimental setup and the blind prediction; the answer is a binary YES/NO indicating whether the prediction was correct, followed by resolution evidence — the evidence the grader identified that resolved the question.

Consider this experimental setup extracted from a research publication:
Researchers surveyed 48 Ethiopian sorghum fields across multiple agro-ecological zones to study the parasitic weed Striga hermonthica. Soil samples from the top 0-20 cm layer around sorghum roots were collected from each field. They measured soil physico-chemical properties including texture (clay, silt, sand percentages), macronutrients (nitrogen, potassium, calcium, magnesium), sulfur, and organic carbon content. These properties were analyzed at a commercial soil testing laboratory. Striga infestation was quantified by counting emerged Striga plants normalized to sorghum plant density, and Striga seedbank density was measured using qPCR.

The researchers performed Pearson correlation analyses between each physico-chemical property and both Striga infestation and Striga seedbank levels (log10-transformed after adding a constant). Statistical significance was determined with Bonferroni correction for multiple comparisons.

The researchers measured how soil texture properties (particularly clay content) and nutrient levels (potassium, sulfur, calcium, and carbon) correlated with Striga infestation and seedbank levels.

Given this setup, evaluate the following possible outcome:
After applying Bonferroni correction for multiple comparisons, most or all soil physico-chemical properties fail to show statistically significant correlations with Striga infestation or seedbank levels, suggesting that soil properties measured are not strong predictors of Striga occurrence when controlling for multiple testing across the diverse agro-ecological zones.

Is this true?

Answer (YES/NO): NO